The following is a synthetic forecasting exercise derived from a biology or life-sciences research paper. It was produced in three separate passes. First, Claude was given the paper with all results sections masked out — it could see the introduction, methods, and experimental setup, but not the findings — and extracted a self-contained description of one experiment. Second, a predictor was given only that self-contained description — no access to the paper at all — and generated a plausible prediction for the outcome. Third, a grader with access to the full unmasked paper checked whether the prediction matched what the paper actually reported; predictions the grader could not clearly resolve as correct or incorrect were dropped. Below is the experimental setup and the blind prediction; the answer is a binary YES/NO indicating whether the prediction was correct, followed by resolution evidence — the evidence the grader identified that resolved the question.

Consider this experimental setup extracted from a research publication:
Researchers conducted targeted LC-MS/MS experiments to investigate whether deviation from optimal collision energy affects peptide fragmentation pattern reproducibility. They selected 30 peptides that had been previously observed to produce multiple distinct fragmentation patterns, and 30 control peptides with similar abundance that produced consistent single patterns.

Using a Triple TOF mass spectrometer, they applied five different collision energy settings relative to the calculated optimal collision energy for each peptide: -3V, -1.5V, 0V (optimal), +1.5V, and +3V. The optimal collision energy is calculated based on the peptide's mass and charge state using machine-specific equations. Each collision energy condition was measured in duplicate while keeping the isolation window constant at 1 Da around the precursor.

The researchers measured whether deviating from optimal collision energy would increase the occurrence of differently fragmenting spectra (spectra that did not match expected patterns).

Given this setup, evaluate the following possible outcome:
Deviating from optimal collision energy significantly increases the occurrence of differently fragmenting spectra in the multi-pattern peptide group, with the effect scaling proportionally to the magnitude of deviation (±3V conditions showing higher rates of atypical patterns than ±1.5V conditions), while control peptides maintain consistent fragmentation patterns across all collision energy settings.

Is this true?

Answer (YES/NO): NO